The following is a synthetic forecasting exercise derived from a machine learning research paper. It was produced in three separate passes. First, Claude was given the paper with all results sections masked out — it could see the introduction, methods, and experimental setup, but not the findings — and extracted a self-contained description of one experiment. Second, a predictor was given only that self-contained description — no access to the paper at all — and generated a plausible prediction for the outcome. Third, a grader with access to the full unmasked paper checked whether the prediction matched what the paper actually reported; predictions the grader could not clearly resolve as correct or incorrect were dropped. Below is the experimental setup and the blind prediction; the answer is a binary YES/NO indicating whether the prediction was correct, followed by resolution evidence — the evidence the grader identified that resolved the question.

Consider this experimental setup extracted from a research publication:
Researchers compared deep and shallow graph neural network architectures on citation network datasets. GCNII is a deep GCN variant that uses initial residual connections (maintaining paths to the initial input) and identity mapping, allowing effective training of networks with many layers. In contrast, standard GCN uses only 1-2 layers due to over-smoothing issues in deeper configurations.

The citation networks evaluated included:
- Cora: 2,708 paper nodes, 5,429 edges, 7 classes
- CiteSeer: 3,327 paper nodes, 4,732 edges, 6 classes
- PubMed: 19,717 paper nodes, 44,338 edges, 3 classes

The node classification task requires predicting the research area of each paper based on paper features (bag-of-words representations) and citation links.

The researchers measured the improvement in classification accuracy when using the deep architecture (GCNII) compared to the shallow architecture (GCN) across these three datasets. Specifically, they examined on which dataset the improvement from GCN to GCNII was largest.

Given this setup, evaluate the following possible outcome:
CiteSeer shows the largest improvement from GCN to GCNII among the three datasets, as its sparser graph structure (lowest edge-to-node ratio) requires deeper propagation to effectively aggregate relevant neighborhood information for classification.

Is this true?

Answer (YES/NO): NO